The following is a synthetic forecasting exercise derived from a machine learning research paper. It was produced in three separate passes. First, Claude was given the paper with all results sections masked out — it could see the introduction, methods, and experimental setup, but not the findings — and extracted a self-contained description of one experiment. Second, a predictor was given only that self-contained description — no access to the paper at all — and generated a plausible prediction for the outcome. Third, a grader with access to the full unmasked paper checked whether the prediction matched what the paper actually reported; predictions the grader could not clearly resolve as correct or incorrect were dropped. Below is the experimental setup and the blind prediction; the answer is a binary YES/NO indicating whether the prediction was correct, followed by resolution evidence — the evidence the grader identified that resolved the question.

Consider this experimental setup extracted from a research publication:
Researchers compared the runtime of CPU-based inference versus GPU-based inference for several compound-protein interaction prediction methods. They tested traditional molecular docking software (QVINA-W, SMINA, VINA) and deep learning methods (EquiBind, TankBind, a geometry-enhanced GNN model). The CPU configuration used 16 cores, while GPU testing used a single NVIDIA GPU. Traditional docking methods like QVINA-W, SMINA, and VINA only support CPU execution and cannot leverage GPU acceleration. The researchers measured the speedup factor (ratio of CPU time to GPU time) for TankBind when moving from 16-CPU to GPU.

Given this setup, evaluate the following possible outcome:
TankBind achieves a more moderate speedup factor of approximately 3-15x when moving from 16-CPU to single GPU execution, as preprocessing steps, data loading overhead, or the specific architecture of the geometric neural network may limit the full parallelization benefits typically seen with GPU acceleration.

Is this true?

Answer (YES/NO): NO